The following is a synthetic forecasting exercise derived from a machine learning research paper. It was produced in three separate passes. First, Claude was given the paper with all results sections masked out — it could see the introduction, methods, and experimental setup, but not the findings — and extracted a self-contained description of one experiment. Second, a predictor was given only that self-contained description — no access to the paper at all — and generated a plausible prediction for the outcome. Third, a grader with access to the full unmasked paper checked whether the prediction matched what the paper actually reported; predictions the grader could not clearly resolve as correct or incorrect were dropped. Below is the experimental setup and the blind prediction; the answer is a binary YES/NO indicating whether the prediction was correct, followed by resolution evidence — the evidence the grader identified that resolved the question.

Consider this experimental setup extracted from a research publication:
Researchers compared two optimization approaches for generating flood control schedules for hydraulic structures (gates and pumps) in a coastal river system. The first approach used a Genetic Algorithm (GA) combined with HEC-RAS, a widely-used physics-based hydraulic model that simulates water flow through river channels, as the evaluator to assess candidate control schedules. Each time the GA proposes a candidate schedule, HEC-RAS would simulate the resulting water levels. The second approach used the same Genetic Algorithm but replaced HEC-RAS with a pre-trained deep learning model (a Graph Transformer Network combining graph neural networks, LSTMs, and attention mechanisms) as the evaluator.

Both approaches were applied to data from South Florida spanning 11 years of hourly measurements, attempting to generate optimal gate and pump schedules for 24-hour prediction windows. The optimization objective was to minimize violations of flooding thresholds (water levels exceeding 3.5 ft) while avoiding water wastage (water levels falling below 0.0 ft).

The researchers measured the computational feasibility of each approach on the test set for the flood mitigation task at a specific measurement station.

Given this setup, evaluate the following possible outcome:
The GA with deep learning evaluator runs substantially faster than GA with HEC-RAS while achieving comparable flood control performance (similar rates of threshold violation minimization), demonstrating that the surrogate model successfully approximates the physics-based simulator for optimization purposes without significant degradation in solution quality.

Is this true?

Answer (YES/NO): NO